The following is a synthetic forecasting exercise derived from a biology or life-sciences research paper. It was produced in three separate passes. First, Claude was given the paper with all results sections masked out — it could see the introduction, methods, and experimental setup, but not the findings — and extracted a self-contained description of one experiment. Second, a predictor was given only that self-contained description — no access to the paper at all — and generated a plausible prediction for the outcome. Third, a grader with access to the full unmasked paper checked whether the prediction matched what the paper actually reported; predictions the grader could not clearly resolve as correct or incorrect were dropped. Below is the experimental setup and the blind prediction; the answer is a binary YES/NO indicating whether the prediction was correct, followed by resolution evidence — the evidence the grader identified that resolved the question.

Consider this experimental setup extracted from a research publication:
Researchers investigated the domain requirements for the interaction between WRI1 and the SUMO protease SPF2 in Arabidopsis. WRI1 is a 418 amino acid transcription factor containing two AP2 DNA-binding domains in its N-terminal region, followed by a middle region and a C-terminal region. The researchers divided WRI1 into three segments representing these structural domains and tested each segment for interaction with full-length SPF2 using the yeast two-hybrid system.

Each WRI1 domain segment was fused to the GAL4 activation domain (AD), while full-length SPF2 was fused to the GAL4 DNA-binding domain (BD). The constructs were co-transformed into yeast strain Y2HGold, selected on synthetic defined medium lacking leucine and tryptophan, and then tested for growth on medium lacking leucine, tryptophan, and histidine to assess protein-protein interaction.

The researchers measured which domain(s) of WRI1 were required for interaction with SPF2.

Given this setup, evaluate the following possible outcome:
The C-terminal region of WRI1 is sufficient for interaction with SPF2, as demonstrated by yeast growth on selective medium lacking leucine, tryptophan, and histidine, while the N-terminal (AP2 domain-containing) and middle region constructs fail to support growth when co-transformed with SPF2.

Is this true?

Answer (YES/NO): YES